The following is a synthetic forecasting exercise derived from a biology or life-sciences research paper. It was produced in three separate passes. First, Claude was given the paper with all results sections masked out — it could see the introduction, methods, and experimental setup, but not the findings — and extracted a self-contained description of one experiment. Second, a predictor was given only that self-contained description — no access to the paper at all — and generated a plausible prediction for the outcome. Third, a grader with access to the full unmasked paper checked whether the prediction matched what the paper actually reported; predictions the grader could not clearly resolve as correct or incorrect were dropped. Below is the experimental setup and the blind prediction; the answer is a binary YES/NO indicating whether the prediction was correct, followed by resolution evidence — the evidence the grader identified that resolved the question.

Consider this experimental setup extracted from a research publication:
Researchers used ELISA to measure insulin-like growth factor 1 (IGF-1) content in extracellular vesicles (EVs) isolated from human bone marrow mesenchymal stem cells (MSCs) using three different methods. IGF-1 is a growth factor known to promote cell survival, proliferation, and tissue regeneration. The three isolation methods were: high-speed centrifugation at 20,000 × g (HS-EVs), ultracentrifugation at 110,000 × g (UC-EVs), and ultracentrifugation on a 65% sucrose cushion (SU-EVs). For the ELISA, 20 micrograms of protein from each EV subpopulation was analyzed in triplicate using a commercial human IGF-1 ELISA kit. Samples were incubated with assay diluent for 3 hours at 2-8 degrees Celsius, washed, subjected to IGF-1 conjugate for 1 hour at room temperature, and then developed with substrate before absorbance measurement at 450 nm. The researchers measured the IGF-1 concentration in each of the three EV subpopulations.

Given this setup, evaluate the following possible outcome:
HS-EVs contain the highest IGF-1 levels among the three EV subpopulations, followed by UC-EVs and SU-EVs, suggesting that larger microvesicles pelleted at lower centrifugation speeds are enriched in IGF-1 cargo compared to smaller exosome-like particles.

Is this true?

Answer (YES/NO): NO